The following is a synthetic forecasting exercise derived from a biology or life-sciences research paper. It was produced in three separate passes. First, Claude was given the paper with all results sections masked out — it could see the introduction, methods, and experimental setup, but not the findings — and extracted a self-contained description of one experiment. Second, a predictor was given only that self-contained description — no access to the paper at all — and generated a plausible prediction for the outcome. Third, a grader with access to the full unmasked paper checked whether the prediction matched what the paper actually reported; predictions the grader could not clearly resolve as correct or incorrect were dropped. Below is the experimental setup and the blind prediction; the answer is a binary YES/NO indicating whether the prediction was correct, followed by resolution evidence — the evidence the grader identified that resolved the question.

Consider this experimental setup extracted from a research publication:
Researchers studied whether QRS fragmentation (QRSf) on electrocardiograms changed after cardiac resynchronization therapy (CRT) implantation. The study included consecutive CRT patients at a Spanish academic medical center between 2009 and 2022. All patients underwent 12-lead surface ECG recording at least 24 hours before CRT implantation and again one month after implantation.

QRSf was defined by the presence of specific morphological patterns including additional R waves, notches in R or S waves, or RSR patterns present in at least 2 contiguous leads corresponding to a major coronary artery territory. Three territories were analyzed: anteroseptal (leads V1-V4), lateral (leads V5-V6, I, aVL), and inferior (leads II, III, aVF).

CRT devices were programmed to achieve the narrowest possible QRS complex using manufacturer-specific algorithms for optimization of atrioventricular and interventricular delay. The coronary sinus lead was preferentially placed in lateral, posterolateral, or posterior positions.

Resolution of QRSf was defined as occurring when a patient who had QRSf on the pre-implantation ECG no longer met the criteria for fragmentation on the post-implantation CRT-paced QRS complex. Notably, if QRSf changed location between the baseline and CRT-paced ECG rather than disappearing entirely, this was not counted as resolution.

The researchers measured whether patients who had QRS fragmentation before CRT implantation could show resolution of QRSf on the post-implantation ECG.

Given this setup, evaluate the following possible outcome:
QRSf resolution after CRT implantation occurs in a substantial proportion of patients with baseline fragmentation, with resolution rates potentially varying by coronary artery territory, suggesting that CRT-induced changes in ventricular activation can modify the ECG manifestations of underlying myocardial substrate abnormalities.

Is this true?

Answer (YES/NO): NO